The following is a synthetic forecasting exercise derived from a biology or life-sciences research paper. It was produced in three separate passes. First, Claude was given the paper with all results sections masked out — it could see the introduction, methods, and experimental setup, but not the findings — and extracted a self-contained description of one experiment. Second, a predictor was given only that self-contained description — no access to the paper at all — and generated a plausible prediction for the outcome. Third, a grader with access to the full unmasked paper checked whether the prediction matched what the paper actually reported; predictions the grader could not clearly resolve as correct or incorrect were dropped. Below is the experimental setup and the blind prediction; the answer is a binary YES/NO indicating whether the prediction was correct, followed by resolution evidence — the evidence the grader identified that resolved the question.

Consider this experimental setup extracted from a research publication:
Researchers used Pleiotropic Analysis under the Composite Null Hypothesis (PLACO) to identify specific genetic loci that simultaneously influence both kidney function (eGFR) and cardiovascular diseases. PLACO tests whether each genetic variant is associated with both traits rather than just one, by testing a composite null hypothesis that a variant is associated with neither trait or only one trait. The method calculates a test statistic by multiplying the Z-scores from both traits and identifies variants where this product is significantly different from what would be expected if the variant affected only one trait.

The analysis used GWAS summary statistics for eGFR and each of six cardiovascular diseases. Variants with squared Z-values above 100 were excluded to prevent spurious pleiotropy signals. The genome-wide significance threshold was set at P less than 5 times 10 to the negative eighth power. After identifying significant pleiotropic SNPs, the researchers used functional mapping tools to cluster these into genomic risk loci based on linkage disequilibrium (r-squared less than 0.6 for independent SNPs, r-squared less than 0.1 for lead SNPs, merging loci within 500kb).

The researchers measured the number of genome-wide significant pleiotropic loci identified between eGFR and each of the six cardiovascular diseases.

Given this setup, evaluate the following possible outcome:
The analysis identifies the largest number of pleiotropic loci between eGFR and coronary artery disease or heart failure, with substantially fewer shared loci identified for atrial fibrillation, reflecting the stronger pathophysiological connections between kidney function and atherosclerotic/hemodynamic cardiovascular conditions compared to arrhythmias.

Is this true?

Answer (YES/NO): NO